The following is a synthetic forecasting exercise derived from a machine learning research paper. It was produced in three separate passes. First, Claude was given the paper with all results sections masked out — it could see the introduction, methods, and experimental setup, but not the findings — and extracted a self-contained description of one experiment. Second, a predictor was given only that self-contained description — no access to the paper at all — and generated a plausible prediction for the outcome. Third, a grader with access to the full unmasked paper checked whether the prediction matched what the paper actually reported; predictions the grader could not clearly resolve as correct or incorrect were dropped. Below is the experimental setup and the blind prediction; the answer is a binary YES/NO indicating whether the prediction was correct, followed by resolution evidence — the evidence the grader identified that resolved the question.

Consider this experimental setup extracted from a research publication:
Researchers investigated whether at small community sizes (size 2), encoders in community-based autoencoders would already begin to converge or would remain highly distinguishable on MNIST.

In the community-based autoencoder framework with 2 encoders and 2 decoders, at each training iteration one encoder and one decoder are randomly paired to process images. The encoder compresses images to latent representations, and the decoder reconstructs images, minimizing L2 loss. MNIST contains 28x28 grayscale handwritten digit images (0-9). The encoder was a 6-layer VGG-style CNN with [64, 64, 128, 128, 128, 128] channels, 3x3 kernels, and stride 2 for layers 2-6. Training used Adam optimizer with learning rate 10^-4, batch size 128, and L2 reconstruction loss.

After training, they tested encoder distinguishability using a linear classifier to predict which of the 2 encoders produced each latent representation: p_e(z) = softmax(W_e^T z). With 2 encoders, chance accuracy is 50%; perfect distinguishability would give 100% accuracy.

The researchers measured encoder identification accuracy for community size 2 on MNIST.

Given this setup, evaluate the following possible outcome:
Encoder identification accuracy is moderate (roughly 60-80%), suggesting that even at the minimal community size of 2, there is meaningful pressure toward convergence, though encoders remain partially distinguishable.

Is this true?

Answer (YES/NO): NO